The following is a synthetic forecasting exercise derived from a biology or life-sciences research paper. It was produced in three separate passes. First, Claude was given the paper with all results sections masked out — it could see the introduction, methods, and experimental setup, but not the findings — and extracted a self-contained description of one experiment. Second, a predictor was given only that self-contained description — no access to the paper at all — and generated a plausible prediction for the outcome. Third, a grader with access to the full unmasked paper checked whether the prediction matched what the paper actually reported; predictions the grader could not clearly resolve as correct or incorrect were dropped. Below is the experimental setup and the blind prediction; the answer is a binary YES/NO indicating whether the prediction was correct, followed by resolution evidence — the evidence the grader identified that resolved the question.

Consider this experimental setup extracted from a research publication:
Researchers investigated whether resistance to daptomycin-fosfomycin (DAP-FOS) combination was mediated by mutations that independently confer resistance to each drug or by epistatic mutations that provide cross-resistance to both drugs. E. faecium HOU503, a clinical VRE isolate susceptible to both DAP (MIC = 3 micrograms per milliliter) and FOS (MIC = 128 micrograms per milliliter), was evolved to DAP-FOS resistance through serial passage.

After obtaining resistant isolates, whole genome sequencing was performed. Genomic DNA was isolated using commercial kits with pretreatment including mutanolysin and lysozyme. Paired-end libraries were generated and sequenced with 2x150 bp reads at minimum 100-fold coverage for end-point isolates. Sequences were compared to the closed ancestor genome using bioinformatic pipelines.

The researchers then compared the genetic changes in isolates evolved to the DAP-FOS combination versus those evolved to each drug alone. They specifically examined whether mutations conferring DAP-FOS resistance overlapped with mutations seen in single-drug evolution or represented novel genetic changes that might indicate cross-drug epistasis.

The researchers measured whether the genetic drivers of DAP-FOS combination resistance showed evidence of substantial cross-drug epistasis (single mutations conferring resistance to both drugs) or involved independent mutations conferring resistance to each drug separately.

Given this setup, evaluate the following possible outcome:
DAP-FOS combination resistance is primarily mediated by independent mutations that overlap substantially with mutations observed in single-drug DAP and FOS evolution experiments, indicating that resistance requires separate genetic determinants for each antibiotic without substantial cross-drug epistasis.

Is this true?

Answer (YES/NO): YES